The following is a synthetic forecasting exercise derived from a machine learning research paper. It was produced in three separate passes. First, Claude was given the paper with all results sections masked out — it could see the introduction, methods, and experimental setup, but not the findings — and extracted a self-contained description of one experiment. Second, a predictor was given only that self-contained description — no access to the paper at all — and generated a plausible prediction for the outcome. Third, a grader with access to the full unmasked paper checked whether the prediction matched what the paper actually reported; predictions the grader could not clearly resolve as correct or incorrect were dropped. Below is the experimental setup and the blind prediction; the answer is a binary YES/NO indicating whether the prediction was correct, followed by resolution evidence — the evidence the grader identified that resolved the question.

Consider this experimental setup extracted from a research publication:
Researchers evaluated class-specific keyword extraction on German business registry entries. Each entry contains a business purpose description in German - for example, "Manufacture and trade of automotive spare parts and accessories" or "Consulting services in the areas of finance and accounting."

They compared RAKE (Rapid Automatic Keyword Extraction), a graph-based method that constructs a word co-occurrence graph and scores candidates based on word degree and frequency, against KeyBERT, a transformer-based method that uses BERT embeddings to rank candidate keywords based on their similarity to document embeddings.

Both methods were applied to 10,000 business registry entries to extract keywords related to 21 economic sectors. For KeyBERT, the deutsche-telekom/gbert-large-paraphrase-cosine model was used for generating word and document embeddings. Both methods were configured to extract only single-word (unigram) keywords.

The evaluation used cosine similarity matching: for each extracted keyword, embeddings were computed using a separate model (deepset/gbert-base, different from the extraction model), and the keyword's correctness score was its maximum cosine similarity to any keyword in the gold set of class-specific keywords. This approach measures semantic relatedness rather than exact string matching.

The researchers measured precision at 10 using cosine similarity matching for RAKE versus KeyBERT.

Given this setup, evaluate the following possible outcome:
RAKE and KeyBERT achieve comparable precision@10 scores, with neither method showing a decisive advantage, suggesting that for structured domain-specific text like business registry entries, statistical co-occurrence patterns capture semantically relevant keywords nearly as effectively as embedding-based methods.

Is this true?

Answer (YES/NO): YES